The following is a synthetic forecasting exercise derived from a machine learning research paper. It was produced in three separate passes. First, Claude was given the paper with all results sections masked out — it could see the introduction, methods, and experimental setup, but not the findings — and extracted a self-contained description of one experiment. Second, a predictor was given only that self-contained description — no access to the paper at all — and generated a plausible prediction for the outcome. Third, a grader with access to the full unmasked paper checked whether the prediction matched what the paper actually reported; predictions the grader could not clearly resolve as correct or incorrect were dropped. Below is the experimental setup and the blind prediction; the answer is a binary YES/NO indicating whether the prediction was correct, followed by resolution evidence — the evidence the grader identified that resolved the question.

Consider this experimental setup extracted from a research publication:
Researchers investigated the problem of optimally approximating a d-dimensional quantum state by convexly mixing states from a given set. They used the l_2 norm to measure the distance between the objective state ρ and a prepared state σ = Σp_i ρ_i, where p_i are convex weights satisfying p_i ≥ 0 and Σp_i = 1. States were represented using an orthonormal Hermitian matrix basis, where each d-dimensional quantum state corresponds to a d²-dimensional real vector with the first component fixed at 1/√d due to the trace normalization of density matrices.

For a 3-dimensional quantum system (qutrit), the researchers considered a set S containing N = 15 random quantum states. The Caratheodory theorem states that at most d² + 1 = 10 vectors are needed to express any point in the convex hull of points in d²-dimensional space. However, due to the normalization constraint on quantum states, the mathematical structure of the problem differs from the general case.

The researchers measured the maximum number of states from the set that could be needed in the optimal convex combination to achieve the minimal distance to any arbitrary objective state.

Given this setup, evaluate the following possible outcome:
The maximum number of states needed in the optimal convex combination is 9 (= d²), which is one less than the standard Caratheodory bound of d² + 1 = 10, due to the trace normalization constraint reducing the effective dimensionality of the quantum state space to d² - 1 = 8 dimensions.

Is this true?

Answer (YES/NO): YES